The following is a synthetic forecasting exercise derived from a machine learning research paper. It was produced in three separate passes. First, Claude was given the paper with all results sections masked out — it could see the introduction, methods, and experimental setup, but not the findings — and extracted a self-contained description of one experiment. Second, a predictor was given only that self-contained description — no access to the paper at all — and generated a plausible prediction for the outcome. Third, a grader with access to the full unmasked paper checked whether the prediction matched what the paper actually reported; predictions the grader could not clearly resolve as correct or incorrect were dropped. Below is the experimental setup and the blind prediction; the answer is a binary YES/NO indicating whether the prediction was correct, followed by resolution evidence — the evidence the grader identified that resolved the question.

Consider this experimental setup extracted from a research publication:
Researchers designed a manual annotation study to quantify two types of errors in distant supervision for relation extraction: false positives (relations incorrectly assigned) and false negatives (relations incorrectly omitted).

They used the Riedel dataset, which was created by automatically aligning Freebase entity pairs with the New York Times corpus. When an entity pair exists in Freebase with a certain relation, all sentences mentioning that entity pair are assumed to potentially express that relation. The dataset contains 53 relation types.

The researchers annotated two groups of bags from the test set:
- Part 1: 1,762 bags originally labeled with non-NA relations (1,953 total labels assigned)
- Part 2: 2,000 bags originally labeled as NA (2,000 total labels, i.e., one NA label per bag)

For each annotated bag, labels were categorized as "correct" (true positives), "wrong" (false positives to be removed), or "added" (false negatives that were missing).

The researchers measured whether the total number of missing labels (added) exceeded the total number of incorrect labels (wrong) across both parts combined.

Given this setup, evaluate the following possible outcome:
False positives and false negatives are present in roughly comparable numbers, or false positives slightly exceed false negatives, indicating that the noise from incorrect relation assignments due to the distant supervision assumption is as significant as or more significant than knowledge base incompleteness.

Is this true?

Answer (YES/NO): NO